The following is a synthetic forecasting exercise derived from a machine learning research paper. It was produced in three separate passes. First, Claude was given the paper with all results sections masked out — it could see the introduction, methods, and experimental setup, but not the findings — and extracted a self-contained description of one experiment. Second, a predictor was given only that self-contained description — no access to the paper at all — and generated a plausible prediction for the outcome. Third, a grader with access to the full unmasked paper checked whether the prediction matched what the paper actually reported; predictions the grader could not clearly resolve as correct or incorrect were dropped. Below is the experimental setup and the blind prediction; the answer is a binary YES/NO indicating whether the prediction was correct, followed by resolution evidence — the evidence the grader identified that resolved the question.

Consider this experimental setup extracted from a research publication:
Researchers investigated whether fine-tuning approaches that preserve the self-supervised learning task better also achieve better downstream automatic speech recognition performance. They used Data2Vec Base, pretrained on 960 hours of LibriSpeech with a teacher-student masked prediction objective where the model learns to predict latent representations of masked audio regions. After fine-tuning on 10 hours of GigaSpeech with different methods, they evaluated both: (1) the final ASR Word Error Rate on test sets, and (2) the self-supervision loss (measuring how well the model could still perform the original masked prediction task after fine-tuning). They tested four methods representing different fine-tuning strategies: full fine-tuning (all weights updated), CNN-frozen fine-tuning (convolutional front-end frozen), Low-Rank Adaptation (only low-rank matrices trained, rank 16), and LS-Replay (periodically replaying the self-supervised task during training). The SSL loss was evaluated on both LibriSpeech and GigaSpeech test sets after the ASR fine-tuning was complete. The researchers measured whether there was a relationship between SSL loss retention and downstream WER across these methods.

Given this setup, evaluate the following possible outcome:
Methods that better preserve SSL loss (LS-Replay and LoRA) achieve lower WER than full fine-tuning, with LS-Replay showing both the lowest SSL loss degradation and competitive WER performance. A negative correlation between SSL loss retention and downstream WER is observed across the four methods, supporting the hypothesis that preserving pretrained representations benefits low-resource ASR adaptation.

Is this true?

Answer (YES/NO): NO